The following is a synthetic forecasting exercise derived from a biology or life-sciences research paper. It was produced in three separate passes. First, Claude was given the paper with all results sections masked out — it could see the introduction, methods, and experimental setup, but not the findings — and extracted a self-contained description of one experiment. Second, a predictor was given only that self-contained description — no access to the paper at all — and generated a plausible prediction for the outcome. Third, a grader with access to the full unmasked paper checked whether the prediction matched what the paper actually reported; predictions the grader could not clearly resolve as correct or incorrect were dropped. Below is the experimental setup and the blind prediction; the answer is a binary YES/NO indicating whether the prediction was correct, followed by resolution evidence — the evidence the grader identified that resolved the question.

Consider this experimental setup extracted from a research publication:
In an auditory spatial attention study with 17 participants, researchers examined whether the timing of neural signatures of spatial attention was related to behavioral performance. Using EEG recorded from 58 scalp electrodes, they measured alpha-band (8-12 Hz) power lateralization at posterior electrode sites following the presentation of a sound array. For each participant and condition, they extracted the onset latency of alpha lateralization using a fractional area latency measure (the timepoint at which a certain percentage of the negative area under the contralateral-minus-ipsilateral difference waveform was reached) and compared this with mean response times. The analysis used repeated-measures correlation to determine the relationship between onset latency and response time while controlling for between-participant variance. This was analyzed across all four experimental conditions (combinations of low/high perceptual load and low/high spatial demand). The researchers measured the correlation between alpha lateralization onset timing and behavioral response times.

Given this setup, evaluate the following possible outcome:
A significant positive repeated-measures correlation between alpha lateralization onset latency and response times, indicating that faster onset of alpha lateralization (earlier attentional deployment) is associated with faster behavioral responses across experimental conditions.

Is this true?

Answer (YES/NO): YES